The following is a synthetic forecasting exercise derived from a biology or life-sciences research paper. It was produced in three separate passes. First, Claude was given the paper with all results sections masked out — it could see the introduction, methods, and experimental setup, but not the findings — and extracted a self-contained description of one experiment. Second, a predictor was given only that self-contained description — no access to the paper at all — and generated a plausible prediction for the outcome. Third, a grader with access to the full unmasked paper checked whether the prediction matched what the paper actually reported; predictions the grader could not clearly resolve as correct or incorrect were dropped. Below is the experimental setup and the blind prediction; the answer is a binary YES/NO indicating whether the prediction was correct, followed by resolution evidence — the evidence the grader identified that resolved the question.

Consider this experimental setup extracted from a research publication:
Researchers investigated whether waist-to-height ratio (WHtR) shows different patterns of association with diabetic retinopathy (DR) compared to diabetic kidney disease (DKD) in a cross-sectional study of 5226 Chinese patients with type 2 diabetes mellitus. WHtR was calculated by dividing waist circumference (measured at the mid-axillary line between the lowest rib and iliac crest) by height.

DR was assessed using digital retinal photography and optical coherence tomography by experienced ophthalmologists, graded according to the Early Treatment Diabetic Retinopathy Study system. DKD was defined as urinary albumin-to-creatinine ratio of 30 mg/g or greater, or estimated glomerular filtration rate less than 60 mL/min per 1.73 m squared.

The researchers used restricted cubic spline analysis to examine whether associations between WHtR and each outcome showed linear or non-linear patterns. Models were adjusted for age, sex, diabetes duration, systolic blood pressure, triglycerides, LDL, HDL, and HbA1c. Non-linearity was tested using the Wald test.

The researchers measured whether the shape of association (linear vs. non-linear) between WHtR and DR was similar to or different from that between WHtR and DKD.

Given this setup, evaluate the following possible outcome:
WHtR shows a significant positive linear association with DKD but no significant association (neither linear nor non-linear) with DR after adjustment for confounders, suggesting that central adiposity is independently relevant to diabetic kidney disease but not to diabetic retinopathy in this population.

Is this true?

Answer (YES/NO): NO